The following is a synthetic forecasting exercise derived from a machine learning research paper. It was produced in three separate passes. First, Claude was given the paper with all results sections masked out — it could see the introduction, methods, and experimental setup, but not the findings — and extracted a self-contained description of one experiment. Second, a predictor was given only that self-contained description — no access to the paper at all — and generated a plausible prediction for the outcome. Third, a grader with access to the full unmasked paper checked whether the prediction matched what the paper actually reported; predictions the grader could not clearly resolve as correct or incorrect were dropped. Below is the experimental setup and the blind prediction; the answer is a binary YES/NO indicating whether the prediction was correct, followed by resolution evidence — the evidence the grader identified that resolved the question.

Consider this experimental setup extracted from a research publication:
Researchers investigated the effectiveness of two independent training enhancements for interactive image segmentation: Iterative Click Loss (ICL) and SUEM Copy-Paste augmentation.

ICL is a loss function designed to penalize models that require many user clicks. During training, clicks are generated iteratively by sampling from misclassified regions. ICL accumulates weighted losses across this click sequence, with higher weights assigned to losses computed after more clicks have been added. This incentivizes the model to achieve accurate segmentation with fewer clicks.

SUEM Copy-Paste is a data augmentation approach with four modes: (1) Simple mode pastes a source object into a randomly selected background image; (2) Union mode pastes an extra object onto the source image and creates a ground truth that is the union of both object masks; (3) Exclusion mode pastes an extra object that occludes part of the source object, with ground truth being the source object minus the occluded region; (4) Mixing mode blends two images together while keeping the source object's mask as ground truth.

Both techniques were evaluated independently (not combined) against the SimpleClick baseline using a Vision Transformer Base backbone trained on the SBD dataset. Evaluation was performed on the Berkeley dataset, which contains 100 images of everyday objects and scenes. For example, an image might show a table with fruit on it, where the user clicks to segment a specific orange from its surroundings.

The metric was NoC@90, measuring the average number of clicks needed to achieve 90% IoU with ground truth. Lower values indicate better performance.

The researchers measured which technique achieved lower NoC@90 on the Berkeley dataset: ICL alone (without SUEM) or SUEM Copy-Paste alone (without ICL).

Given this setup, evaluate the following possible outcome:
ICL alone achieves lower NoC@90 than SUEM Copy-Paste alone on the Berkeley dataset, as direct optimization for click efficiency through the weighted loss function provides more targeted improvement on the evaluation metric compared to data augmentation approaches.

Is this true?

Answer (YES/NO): NO